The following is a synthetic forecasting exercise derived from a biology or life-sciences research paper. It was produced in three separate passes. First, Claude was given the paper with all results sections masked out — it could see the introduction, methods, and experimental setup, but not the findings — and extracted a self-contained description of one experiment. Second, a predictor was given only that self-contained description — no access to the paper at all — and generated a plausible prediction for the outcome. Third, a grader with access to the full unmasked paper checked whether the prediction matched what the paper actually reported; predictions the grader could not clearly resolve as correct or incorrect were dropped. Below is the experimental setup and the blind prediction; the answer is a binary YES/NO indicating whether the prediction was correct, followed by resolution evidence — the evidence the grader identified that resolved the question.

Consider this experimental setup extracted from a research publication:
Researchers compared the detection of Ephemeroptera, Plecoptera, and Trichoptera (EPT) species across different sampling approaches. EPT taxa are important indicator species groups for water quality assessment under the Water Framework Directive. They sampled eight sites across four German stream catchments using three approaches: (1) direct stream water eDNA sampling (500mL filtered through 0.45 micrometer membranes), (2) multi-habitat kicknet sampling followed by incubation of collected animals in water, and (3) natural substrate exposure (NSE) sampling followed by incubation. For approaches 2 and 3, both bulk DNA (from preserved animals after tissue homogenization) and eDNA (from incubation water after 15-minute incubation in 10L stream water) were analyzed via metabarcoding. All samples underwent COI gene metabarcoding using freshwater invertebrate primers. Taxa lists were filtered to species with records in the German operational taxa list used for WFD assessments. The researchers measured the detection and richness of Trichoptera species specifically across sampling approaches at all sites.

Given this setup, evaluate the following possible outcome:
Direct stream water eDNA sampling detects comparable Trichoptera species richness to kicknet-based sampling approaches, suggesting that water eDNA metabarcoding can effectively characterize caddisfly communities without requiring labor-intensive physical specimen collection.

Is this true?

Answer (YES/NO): NO